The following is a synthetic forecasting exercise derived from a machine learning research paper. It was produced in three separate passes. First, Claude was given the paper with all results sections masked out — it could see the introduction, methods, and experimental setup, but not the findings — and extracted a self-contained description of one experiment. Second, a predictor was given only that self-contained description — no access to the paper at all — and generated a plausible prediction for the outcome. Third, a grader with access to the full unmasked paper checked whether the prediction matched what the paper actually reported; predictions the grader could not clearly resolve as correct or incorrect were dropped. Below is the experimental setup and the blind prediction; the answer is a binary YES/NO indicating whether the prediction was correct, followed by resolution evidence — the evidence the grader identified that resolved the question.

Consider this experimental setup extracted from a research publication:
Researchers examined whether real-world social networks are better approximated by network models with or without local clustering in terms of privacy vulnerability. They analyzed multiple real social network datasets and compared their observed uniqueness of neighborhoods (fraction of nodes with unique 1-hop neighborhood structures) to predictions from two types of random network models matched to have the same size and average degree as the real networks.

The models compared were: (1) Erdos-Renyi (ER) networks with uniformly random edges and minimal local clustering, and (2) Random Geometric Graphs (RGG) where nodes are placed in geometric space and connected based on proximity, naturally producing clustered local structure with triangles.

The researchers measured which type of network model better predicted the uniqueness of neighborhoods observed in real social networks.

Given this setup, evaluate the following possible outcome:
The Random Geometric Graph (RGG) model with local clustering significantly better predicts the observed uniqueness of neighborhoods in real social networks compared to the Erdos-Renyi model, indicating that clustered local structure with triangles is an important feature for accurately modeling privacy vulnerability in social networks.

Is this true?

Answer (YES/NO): YES